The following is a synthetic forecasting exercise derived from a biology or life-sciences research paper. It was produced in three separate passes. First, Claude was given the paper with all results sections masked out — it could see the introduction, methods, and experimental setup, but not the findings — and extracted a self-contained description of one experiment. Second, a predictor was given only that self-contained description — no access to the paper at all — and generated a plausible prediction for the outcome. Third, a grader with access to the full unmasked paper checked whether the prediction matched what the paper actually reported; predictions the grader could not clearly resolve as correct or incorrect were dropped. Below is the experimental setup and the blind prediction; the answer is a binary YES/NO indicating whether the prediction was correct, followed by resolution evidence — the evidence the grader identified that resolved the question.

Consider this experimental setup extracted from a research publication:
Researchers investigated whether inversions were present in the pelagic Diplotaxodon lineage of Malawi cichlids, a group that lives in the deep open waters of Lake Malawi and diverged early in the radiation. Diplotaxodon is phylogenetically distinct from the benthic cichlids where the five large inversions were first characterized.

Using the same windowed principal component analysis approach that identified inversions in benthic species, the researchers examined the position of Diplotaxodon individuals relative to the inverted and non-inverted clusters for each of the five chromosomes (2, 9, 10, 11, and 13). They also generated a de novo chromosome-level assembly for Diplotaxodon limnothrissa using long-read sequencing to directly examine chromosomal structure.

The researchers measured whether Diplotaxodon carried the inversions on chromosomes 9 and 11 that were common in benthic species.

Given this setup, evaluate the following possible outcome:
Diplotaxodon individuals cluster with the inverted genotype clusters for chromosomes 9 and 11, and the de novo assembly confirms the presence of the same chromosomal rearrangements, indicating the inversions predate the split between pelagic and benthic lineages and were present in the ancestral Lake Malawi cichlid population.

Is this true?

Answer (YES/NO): NO